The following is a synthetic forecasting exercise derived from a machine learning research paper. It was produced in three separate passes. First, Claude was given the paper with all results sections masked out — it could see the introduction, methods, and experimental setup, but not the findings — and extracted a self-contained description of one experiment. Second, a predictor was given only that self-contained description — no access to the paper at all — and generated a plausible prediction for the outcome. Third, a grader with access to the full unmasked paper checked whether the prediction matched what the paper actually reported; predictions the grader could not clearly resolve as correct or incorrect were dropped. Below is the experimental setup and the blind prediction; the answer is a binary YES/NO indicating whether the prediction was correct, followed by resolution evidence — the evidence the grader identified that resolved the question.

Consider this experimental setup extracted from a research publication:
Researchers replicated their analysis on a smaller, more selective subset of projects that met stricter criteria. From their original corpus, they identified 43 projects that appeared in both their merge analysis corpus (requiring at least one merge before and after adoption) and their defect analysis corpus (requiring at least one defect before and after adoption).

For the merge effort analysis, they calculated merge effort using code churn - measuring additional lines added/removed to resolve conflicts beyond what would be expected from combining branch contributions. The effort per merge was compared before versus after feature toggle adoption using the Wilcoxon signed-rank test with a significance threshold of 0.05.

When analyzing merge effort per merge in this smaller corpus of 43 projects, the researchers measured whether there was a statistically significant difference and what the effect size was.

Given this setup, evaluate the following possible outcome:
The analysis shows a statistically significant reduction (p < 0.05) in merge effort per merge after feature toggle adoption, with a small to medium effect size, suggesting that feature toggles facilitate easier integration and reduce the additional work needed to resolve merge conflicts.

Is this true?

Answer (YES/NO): YES